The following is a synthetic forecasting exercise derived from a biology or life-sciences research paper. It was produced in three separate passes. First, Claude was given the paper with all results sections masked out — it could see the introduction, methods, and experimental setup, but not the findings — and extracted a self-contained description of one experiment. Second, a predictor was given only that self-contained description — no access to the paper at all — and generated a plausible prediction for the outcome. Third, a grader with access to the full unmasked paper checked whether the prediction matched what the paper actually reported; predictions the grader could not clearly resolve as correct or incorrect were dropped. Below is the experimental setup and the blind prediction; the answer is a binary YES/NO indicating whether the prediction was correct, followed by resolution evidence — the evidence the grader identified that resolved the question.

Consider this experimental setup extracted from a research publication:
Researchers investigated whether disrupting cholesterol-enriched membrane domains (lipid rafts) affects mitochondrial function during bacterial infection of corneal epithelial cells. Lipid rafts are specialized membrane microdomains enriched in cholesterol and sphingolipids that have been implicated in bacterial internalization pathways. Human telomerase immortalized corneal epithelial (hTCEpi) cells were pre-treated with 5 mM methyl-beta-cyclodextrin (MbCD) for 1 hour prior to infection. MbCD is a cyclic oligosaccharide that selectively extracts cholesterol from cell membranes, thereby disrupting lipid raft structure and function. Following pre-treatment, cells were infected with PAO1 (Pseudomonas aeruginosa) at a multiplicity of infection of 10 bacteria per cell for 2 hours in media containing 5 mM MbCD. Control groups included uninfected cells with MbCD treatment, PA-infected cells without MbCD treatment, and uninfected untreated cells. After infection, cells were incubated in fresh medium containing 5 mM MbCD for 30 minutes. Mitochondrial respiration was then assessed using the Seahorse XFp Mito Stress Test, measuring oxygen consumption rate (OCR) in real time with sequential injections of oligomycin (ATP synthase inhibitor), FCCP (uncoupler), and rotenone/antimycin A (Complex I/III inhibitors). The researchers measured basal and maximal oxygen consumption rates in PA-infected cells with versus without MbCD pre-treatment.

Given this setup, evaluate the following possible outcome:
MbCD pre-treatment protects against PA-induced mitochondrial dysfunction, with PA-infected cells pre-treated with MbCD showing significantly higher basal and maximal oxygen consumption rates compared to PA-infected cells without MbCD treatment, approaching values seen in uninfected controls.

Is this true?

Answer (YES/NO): NO